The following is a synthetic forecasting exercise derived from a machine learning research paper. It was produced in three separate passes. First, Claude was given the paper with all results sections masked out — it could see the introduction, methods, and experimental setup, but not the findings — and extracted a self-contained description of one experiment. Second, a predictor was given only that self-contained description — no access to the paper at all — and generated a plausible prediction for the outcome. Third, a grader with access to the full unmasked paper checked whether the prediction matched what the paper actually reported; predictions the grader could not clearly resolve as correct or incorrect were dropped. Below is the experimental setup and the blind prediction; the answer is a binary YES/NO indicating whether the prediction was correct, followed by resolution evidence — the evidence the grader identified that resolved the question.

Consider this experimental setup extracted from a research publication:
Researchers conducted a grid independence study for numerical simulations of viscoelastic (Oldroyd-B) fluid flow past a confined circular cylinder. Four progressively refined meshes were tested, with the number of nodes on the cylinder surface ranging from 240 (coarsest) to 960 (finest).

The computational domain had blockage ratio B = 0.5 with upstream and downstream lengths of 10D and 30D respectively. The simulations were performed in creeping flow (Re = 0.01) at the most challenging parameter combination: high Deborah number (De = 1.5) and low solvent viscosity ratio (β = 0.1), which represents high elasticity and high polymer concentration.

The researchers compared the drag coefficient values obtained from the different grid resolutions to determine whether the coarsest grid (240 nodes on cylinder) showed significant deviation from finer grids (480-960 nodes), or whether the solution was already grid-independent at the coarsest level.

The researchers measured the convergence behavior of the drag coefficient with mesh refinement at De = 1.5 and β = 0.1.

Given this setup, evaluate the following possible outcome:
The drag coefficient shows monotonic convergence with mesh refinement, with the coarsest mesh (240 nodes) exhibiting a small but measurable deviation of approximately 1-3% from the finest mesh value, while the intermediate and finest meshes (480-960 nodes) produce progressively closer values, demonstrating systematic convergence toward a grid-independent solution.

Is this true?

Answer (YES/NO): NO